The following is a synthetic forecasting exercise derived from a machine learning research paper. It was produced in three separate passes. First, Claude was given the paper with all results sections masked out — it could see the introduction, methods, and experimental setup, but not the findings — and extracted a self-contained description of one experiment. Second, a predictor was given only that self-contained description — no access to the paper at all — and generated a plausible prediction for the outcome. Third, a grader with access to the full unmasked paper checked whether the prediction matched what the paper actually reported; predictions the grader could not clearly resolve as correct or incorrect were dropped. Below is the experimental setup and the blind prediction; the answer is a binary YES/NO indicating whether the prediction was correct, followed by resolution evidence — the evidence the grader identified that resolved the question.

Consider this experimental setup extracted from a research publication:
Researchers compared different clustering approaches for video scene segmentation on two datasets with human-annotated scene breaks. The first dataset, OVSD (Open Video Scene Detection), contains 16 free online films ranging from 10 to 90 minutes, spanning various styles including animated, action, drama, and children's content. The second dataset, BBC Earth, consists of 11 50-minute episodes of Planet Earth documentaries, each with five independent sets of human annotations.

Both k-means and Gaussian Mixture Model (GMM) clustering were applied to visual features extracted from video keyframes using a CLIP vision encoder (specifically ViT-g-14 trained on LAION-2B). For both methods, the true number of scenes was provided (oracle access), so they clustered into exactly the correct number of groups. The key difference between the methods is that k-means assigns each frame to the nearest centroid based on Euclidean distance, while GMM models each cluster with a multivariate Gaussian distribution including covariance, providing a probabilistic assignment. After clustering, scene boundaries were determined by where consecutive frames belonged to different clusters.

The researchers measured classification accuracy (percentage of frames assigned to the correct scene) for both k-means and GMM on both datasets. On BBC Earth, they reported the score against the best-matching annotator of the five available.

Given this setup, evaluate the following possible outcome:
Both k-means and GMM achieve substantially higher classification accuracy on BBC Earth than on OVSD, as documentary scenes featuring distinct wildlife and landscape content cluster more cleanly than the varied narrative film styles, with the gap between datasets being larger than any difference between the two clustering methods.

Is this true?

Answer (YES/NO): NO